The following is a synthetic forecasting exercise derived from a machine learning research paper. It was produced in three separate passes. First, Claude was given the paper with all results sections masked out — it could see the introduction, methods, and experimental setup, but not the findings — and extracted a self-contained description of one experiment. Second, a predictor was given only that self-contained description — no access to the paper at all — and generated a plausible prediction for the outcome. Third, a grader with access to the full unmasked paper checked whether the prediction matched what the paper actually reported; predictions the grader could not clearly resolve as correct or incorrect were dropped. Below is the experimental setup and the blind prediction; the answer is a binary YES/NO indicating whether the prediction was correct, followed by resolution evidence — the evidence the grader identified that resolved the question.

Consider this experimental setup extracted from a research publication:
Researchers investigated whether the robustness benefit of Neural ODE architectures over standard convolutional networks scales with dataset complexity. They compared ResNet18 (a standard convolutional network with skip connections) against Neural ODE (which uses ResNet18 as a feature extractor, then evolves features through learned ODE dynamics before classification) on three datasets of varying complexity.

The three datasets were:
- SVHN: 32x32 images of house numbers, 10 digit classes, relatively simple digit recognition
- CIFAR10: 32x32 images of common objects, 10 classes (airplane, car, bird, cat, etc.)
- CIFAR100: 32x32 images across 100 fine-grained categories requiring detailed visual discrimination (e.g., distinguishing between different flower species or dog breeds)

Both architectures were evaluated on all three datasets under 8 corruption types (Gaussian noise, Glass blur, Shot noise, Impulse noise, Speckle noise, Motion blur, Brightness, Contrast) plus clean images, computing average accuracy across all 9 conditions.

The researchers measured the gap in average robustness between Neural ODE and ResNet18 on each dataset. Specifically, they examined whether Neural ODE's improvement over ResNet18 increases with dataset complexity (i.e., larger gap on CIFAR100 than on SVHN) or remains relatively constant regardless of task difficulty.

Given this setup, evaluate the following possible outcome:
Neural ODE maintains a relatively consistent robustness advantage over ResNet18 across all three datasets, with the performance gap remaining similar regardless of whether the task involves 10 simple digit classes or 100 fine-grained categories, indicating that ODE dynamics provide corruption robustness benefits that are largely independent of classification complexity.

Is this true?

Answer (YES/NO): NO